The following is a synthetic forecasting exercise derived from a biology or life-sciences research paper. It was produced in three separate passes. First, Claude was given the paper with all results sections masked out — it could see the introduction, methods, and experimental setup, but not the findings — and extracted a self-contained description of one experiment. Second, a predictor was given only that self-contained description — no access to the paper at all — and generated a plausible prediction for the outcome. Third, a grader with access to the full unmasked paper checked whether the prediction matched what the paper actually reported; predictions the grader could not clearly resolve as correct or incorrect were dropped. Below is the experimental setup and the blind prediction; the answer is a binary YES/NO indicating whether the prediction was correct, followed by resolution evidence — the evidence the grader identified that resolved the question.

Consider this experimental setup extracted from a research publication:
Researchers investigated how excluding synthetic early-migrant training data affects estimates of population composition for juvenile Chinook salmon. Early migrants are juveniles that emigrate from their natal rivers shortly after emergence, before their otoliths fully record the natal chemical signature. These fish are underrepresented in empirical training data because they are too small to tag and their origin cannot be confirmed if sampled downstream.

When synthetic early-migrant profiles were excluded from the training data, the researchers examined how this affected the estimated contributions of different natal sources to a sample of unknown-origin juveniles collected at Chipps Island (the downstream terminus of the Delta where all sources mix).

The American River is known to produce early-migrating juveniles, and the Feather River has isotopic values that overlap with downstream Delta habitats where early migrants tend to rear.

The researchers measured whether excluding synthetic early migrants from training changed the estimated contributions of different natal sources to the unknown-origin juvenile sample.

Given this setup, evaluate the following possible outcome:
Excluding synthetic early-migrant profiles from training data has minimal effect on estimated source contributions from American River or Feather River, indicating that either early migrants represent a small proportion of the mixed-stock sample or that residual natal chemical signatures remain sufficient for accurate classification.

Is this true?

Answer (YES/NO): NO